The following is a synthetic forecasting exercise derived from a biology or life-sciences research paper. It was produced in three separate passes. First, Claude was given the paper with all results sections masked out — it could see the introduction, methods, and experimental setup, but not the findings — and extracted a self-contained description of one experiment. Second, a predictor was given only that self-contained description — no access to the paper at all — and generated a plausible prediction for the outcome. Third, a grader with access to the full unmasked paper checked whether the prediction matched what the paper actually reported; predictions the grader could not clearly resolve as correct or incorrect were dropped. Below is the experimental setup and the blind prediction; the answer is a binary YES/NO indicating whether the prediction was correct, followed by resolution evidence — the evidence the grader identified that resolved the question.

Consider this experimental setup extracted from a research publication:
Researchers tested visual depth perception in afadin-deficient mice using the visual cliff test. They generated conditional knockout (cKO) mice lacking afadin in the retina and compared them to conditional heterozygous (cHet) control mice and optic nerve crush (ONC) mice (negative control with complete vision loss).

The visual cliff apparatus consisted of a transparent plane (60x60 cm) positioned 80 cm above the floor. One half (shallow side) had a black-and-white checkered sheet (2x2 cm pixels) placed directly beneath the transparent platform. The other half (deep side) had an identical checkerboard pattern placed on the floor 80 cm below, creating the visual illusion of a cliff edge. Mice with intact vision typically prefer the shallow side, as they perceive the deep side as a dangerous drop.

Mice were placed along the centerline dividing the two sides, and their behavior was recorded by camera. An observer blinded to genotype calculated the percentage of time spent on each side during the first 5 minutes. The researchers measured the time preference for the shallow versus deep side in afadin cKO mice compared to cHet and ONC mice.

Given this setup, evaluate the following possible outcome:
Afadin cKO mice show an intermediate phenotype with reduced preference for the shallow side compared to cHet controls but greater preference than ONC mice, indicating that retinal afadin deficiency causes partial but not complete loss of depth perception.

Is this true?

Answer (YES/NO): NO